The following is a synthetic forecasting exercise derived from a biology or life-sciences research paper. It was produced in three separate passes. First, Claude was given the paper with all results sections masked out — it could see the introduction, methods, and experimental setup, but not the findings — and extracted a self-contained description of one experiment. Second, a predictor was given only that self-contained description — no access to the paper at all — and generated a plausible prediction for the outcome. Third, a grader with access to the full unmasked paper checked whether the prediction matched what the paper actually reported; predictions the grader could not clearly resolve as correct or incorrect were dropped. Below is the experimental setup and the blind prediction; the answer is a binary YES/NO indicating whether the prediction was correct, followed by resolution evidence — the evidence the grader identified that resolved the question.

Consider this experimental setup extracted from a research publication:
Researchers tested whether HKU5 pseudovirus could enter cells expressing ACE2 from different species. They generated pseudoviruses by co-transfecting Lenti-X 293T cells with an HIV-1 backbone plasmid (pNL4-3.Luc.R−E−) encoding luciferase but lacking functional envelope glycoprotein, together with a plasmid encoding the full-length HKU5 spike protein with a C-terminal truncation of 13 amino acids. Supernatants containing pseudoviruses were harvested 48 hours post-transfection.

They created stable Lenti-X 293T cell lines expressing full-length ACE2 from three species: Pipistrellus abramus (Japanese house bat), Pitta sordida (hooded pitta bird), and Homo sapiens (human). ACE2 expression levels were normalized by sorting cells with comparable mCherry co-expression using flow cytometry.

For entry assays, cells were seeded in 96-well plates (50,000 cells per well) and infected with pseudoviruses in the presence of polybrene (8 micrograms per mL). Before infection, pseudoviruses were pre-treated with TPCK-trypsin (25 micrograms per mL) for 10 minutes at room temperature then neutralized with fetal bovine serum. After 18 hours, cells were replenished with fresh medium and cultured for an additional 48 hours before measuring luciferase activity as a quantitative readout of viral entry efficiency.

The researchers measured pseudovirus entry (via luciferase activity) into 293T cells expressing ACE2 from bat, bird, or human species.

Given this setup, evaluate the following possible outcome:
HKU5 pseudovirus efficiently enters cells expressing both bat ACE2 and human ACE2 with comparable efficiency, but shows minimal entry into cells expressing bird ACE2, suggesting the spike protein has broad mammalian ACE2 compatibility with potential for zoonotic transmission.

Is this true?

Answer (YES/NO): NO